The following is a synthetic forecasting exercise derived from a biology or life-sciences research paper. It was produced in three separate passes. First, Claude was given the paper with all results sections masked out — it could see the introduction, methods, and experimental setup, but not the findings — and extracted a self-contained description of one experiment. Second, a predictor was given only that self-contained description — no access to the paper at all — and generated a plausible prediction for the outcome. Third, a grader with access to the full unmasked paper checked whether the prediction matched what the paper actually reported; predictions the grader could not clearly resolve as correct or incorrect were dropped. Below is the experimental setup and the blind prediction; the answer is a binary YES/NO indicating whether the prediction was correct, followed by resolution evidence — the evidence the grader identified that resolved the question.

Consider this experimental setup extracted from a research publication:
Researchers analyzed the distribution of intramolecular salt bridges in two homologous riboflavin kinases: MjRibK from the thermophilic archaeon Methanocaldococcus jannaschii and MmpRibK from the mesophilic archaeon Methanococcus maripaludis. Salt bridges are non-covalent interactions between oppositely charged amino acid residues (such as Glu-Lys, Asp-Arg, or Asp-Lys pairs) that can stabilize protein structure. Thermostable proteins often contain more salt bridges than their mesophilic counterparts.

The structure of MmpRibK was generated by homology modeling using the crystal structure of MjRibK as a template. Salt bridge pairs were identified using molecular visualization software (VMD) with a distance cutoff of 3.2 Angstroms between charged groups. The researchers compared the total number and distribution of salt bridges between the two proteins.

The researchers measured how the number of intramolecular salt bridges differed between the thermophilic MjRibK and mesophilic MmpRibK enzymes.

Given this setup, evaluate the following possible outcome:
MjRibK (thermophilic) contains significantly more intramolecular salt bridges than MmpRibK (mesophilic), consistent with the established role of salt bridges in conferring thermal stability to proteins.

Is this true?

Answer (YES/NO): YES